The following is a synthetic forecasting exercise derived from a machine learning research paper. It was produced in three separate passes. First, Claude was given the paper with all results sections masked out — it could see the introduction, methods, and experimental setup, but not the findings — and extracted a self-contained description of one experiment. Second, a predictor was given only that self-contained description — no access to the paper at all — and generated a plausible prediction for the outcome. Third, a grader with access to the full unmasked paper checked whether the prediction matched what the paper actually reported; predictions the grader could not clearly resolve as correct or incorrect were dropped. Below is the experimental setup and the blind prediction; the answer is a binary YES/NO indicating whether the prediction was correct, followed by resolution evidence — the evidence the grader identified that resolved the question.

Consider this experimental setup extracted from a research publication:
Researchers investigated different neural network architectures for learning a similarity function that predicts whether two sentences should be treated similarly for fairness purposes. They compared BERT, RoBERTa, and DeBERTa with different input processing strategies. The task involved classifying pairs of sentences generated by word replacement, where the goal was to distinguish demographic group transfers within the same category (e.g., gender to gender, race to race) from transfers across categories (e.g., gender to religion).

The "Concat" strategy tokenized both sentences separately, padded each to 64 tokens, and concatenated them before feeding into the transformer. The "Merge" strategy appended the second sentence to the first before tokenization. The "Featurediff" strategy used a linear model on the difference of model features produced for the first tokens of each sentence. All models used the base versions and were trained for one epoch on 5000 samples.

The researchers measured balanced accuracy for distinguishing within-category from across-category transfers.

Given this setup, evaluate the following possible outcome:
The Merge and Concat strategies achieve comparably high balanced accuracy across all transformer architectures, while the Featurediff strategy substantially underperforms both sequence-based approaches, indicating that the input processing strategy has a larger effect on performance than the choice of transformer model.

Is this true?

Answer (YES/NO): NO